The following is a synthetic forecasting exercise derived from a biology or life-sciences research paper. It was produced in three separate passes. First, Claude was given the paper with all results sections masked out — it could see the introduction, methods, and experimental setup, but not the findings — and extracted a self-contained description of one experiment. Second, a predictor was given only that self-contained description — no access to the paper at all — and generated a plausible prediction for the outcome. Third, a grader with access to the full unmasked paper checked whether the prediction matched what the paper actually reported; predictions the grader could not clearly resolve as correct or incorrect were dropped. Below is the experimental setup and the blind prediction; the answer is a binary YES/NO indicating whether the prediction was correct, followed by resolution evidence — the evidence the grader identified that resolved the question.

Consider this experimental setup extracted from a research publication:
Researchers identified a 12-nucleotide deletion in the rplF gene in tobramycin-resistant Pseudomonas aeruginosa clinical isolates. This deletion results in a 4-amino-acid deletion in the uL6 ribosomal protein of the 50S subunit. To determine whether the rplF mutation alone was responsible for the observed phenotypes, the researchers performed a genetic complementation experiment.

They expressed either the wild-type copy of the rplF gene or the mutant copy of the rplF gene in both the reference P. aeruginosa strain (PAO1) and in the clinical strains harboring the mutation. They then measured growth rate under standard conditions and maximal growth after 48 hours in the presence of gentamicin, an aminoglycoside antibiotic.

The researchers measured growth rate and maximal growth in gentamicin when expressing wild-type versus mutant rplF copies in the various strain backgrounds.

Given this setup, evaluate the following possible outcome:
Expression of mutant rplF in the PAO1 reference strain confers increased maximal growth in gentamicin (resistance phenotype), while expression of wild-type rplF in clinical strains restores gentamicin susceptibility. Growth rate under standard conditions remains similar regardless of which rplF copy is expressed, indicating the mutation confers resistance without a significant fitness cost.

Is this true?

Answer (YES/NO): NO